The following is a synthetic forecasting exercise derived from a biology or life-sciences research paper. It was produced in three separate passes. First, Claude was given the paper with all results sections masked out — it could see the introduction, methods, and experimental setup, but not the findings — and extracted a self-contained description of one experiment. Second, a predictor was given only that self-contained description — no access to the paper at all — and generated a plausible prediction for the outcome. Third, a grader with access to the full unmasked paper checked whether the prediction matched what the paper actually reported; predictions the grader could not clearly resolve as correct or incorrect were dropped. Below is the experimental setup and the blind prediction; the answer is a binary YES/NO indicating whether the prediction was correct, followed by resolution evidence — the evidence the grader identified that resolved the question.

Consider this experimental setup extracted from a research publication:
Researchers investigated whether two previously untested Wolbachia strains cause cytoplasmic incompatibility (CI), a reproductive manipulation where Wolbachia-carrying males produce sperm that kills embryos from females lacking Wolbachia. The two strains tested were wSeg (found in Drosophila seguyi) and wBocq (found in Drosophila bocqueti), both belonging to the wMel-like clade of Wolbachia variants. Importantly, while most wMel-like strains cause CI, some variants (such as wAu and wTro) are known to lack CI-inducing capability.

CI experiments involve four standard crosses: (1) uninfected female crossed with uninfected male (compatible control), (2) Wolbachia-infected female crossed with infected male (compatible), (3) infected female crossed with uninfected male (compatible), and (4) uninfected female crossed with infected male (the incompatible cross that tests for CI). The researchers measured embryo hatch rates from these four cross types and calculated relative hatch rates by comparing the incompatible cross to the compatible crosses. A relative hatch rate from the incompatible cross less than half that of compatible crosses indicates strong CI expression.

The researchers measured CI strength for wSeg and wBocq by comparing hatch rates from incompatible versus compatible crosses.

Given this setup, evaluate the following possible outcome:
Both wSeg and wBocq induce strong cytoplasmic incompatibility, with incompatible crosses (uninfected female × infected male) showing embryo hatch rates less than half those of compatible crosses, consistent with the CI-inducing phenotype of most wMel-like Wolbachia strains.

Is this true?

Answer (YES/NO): YES